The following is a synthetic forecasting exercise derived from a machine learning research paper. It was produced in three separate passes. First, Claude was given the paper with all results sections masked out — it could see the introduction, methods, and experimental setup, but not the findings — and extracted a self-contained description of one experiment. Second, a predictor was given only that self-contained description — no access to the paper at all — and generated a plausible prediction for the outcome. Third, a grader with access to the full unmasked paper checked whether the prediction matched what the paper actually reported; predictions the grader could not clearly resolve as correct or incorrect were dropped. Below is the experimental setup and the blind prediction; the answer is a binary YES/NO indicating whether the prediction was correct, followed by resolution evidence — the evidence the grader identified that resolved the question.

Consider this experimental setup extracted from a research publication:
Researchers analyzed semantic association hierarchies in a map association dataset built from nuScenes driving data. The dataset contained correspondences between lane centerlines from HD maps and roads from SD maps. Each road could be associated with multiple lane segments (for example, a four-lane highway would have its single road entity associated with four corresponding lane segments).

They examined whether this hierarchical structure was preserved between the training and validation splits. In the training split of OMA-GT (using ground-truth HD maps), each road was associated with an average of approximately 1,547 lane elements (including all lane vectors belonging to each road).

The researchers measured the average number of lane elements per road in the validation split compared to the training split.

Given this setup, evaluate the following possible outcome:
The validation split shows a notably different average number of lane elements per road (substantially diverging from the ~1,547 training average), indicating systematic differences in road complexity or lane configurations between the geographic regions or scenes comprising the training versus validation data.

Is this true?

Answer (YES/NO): YES